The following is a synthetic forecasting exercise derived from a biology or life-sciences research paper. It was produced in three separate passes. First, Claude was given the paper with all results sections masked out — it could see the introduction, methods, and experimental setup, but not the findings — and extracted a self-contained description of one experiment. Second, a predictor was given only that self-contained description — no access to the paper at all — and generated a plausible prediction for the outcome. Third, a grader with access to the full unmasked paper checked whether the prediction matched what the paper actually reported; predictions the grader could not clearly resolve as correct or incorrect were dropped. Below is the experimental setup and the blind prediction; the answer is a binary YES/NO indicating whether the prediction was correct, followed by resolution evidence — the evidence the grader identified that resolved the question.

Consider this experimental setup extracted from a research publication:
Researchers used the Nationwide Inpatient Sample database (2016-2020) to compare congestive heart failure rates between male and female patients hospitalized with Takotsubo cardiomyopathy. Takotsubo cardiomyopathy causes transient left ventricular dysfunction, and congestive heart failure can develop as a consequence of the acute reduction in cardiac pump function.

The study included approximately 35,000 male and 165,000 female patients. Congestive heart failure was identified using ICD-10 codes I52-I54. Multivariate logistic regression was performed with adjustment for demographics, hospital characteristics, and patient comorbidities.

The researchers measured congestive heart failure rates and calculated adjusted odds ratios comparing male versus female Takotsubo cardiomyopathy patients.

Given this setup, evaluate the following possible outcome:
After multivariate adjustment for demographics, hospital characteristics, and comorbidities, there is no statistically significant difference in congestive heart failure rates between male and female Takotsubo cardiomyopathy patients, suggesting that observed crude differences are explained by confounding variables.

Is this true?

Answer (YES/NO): NO